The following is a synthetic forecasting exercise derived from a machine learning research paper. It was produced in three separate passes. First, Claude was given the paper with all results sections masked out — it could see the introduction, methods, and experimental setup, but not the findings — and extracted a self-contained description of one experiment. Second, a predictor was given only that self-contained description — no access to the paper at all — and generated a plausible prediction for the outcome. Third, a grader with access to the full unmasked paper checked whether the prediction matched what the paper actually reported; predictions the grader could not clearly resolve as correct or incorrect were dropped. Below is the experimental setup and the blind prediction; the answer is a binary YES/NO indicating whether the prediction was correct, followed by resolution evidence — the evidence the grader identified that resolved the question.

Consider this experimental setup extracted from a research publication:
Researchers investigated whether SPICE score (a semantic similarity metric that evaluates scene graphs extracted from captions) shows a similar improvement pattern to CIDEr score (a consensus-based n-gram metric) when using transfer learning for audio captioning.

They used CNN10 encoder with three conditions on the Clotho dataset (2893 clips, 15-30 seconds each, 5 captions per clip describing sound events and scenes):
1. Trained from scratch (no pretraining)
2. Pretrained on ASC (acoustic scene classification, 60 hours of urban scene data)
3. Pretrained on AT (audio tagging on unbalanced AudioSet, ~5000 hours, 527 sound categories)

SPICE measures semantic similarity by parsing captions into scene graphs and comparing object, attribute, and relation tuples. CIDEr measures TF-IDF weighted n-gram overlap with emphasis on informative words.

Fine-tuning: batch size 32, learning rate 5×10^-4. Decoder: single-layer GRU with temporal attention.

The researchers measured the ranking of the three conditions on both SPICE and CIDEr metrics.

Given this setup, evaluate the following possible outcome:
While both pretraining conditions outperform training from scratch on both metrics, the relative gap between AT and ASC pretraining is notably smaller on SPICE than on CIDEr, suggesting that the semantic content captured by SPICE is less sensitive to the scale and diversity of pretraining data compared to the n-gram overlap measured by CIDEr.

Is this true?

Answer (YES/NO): YES